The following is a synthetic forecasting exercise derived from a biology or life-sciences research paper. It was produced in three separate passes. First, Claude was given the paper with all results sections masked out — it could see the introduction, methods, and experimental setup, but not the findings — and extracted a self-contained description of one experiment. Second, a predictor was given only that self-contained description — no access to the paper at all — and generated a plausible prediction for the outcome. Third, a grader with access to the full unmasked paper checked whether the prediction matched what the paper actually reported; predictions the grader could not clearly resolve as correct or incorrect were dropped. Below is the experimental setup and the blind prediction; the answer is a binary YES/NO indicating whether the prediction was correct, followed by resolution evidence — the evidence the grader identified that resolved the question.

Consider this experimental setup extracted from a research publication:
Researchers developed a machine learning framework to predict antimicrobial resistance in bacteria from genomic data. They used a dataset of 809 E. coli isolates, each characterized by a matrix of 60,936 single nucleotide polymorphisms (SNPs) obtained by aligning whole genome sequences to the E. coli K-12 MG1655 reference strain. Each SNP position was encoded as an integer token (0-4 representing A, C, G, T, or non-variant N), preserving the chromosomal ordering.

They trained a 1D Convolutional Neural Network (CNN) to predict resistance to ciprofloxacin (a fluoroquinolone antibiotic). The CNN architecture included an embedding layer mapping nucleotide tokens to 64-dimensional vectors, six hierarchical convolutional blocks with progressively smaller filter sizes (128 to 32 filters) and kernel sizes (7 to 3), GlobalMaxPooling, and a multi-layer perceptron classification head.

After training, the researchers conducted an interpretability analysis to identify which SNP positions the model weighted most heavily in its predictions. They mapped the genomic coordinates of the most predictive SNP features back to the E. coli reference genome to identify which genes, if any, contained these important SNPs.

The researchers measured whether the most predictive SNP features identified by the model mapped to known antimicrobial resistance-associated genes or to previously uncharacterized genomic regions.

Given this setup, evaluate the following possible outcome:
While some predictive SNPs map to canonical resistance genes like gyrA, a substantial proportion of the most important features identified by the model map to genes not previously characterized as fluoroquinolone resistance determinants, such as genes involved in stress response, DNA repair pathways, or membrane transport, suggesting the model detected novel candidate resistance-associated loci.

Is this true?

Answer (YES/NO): NO